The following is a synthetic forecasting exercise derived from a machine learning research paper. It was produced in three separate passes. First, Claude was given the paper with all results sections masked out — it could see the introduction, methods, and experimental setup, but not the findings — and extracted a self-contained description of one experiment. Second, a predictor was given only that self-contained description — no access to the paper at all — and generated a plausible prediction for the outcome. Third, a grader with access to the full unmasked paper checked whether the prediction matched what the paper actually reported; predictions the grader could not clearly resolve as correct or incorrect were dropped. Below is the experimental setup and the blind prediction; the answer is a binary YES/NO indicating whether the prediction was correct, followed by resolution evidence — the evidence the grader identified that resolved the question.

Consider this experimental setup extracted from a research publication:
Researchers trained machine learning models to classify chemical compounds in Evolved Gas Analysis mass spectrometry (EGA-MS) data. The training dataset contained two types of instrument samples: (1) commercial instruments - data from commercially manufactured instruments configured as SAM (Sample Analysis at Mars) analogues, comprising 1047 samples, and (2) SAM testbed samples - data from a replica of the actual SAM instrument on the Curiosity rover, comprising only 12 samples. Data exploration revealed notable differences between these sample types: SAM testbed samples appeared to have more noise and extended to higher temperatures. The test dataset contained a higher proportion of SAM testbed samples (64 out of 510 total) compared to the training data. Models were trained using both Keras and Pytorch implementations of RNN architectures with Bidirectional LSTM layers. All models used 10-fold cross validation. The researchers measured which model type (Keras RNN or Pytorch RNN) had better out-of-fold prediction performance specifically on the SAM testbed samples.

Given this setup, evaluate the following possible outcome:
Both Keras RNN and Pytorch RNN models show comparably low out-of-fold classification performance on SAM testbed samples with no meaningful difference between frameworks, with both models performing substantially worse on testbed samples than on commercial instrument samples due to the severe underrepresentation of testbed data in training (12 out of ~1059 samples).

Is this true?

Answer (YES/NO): NO